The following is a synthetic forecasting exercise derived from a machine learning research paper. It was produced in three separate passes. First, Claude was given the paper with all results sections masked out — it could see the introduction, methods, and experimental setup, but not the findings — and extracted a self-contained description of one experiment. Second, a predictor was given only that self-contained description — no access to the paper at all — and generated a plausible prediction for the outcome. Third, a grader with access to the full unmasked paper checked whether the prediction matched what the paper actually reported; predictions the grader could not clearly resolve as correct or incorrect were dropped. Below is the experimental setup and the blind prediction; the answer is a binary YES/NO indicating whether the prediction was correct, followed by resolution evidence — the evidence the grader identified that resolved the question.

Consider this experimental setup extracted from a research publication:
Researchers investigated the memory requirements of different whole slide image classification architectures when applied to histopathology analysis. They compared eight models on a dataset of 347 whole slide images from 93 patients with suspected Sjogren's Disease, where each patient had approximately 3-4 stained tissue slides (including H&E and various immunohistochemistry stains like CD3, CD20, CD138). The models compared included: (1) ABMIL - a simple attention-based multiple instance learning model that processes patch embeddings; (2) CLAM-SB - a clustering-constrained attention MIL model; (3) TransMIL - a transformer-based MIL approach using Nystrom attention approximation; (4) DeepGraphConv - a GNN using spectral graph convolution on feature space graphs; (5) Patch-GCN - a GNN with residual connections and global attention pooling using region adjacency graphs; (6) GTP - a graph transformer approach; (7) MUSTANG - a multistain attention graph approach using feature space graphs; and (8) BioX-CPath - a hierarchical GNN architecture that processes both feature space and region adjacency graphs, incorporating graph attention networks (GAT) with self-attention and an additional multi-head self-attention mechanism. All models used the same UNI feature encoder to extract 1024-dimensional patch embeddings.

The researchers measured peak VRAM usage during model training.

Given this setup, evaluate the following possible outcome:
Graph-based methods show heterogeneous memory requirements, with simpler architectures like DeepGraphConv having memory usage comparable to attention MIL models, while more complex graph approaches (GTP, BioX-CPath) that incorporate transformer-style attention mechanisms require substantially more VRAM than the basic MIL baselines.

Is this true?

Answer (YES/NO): NO